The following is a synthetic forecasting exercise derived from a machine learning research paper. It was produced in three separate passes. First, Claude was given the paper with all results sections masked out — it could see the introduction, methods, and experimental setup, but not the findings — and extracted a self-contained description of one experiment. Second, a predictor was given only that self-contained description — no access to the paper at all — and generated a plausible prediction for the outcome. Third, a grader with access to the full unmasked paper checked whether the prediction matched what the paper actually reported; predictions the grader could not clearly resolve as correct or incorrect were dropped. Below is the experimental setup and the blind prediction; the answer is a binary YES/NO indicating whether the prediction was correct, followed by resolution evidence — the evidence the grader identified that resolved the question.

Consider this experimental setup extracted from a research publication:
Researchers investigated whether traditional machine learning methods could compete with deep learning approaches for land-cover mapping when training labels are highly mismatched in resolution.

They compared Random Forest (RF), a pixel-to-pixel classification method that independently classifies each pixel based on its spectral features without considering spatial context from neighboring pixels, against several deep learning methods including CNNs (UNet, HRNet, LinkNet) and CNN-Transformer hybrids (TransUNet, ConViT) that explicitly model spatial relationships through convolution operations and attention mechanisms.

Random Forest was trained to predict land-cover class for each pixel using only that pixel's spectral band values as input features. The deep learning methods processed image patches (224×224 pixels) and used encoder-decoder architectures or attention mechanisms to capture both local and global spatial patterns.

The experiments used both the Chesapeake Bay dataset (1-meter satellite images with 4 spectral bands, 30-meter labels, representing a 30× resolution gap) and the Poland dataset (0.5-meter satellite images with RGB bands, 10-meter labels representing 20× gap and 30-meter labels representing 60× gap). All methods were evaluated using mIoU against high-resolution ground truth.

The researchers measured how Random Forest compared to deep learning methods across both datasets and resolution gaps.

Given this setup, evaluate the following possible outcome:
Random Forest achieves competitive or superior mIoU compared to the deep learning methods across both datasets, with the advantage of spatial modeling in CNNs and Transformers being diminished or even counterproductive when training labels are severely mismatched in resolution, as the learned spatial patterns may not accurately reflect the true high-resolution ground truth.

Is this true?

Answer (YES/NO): NO